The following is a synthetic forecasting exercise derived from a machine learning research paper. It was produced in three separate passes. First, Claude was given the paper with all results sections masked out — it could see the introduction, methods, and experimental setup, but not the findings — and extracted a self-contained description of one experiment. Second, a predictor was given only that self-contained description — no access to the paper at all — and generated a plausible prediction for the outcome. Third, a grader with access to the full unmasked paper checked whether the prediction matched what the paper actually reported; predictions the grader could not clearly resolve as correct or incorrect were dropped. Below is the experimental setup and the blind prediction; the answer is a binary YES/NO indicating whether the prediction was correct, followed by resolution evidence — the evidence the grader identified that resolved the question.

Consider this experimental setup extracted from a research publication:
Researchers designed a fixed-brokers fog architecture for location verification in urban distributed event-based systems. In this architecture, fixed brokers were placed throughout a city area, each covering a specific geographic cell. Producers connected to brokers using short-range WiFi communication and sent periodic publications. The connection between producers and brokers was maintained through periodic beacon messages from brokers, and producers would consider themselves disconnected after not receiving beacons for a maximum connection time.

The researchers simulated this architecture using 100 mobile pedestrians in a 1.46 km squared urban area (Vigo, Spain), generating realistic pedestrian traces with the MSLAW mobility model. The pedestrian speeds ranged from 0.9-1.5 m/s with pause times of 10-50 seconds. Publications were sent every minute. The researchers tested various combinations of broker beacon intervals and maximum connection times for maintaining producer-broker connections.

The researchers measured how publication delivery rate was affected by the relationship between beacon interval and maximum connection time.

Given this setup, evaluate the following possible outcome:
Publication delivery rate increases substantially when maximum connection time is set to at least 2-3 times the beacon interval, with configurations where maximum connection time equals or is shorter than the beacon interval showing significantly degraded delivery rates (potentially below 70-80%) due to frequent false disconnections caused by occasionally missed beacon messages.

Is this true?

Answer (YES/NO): NO